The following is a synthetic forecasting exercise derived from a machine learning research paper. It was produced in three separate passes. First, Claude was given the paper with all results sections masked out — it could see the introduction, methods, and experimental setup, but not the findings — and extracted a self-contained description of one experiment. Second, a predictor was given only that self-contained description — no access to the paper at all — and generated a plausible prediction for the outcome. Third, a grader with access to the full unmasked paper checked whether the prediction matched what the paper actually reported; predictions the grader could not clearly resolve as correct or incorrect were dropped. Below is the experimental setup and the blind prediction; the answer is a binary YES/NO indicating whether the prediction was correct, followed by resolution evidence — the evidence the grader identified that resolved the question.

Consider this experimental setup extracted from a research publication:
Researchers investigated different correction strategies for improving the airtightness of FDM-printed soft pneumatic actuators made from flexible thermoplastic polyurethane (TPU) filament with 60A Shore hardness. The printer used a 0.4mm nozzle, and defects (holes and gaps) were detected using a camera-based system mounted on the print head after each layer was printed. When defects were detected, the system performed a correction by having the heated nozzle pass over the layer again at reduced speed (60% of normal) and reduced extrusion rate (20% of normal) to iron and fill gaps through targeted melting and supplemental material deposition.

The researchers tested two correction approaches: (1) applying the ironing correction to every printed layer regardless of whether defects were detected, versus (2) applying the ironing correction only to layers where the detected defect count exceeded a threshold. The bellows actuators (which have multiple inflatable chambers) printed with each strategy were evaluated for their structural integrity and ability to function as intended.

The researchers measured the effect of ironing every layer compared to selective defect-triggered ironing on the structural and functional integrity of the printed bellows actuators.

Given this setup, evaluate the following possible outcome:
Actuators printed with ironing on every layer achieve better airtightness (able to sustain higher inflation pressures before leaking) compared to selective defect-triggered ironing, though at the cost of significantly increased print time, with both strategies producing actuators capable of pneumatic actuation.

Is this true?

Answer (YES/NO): NO